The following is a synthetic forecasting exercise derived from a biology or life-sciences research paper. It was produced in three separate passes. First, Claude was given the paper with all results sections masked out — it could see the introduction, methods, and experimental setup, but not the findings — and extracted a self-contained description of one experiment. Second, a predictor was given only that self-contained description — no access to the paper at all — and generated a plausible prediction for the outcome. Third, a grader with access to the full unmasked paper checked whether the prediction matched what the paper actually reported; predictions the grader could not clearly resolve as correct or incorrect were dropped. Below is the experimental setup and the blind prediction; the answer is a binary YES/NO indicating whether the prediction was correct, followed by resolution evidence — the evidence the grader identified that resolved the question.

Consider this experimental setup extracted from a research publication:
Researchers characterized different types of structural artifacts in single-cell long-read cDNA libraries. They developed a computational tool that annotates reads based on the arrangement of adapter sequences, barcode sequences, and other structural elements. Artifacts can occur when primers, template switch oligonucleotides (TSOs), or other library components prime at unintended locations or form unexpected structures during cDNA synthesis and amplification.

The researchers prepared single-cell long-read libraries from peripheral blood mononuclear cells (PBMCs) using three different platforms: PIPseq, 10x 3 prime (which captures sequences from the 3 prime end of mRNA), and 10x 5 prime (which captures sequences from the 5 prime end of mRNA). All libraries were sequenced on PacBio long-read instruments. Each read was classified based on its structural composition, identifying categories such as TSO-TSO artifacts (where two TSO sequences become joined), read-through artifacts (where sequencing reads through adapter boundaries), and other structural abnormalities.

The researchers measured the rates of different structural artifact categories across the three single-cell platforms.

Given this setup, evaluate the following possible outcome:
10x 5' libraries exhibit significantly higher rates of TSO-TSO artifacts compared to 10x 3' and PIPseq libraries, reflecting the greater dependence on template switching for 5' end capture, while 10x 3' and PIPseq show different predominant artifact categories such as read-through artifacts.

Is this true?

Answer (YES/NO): NO